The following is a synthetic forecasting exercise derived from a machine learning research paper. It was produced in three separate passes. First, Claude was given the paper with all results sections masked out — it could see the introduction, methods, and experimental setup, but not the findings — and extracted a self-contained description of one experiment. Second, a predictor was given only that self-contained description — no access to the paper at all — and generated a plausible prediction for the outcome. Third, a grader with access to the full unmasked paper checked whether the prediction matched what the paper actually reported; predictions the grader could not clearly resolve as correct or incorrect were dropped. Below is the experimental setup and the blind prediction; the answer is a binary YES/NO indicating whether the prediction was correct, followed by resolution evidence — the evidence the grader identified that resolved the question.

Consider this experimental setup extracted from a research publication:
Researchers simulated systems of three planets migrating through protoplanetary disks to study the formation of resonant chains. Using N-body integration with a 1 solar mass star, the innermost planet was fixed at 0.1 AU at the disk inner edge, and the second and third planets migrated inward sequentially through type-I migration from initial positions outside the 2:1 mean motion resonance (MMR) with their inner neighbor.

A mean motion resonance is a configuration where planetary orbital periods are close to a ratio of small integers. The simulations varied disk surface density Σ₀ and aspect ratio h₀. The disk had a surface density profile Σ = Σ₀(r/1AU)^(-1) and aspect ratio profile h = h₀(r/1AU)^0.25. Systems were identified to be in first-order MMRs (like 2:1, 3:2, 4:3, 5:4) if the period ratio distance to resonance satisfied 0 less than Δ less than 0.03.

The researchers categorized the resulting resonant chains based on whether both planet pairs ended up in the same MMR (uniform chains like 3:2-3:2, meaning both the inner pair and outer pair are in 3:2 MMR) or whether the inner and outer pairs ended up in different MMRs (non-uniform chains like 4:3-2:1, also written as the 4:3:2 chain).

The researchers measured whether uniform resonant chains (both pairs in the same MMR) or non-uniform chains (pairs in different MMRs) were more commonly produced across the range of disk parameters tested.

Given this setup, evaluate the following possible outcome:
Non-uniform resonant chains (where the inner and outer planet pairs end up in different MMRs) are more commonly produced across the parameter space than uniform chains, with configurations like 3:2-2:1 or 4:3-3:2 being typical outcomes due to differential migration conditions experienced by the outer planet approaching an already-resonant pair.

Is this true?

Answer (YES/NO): NO